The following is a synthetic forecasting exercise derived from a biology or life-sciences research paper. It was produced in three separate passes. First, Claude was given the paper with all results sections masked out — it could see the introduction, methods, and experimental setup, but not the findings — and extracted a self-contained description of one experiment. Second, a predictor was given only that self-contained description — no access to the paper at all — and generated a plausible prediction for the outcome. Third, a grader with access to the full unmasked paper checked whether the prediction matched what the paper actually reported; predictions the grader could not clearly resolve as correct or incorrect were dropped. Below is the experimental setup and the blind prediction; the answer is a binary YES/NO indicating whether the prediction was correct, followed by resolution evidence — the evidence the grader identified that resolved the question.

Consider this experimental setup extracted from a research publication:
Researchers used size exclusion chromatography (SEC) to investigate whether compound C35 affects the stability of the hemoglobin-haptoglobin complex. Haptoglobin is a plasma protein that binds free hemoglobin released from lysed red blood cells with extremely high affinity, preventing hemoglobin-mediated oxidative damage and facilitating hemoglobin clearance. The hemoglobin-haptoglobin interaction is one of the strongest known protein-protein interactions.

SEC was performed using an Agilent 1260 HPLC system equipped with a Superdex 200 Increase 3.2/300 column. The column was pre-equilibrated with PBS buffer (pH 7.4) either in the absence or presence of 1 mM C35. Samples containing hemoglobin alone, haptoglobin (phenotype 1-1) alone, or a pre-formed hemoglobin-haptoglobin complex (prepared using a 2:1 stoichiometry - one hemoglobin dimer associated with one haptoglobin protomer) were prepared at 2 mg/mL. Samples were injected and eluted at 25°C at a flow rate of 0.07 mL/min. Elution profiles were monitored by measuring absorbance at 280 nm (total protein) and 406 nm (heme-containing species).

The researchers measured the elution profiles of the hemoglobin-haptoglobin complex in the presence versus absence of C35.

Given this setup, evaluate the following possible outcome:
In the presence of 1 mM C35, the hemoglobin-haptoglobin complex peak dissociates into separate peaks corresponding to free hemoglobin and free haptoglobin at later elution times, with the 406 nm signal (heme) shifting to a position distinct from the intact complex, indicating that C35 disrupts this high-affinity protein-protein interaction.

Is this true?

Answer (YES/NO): NO